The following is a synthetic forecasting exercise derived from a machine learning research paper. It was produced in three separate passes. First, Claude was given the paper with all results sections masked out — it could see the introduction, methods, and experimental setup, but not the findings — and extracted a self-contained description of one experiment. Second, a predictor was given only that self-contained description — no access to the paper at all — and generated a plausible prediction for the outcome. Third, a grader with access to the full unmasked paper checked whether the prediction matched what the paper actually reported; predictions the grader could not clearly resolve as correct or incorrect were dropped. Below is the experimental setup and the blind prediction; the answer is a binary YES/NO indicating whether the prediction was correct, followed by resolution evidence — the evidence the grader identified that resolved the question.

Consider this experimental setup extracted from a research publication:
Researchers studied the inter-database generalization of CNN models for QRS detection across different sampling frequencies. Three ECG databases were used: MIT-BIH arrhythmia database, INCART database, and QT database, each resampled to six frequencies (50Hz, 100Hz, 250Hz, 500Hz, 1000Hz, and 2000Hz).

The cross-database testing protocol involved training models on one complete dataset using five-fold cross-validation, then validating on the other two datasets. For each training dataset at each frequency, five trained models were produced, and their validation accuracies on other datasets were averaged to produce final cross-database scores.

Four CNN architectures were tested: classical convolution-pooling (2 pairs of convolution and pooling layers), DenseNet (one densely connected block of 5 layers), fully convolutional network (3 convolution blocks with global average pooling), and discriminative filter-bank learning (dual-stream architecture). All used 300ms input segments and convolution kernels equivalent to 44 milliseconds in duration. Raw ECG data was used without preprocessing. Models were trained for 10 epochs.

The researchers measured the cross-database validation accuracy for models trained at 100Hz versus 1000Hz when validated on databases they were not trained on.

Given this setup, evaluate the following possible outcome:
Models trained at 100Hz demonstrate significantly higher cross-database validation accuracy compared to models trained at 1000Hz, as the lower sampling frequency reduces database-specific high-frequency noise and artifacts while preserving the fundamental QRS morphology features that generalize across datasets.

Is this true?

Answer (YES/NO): NO